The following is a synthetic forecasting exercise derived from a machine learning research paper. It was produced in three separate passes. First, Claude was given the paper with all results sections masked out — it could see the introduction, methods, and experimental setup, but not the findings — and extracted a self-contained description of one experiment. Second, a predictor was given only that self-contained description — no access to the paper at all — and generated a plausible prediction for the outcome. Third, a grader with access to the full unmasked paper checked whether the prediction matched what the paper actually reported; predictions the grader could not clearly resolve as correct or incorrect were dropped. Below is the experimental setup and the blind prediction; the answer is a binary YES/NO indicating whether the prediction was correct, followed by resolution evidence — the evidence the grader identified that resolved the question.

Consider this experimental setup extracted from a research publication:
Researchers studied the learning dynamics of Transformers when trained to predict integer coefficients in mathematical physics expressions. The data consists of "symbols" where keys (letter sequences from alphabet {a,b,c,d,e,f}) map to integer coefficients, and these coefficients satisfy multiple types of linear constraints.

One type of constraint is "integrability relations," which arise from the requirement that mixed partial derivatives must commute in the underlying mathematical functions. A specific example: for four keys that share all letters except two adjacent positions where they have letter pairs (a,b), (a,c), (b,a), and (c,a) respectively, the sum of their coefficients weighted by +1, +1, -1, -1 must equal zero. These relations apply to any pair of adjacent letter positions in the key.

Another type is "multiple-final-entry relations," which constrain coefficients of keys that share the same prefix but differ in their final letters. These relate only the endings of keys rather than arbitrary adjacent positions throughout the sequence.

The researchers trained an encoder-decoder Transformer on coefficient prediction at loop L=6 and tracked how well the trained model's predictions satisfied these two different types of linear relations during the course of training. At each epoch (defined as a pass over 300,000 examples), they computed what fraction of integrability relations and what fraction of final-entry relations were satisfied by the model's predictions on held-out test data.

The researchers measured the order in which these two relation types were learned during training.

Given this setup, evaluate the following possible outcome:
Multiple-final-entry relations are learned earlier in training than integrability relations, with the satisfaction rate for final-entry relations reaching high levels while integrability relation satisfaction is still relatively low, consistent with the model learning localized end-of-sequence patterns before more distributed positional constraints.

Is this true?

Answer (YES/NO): NO